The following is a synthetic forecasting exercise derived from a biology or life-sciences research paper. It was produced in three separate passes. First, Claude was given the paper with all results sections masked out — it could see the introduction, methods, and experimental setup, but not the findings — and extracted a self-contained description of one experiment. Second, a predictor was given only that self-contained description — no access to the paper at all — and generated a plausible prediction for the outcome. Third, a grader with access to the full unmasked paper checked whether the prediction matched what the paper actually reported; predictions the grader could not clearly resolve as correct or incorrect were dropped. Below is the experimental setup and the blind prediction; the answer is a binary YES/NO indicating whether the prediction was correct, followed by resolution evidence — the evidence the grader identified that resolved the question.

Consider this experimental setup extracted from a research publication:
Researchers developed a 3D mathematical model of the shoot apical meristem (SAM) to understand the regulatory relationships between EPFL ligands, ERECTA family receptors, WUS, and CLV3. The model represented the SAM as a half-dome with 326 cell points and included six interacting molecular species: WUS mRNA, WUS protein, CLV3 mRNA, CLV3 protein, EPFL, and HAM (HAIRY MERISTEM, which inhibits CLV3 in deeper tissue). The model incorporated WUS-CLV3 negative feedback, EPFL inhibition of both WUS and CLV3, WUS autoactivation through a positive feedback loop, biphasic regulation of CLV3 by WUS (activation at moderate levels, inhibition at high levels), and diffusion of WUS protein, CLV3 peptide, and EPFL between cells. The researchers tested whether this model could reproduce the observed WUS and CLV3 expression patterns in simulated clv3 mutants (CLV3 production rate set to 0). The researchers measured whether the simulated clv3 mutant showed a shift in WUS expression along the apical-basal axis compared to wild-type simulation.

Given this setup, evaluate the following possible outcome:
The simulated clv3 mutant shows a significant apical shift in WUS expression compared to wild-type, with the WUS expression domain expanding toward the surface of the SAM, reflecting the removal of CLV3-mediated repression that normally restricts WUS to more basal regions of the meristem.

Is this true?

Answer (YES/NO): NO